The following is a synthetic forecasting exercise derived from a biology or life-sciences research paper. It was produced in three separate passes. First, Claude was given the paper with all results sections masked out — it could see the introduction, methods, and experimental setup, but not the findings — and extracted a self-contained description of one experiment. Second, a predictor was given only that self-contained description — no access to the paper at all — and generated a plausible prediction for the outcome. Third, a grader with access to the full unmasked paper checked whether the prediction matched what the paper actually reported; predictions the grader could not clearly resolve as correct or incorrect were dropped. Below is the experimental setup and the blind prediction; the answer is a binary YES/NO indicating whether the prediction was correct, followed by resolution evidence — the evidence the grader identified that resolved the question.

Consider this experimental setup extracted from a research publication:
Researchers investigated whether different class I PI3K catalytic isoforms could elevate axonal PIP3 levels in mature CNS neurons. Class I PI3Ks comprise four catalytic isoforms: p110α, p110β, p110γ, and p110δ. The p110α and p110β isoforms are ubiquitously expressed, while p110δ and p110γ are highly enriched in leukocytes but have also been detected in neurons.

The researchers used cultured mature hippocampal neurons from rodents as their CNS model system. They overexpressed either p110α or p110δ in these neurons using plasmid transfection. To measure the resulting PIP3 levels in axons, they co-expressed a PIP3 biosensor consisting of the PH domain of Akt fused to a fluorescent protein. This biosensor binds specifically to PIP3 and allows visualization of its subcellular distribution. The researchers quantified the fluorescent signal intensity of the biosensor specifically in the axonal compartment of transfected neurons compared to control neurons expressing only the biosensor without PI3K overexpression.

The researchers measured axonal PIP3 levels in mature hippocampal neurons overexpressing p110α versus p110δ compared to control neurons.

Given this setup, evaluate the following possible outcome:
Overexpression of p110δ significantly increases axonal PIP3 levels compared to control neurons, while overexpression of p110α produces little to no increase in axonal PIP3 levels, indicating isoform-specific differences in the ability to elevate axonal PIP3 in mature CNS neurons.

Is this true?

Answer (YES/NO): YES